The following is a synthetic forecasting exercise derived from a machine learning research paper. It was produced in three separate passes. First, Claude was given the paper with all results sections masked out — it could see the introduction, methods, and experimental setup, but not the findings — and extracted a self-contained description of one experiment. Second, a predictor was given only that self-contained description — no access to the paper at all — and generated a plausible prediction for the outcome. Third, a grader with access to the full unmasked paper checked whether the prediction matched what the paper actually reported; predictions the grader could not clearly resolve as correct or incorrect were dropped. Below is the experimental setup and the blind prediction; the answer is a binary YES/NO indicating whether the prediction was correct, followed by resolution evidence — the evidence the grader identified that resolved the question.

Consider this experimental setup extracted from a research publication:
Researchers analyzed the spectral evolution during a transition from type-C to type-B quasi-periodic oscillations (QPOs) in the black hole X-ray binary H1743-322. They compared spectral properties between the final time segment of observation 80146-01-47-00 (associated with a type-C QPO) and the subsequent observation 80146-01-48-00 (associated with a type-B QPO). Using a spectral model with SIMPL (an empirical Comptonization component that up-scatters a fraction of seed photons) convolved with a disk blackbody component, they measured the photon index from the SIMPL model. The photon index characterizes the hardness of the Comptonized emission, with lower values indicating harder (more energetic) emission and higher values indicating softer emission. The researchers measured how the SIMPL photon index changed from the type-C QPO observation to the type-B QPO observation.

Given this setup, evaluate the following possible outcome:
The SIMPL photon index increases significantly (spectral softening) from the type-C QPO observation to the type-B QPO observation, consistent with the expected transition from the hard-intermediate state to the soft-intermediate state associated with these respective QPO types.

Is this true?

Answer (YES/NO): YES